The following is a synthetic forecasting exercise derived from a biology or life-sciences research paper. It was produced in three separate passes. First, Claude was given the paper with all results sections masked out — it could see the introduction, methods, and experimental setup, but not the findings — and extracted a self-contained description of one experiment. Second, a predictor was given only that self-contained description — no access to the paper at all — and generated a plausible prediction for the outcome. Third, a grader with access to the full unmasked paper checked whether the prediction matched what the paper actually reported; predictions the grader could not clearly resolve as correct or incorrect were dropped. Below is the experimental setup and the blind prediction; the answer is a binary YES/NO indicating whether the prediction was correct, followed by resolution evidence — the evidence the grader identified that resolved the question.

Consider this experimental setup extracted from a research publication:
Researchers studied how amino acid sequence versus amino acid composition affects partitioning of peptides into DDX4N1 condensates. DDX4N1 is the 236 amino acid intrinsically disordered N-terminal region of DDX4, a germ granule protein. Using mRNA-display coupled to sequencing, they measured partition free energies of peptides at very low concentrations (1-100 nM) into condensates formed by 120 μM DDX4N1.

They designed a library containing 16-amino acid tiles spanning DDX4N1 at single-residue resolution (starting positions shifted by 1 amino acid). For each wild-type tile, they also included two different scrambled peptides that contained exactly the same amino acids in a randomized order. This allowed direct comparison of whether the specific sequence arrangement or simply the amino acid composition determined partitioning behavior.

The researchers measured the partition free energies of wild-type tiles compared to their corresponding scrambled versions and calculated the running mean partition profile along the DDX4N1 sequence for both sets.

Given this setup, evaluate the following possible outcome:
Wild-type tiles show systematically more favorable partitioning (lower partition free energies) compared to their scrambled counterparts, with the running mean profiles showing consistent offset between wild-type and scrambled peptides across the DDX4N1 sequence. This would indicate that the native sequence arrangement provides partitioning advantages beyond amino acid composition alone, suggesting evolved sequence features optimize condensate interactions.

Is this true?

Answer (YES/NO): NO